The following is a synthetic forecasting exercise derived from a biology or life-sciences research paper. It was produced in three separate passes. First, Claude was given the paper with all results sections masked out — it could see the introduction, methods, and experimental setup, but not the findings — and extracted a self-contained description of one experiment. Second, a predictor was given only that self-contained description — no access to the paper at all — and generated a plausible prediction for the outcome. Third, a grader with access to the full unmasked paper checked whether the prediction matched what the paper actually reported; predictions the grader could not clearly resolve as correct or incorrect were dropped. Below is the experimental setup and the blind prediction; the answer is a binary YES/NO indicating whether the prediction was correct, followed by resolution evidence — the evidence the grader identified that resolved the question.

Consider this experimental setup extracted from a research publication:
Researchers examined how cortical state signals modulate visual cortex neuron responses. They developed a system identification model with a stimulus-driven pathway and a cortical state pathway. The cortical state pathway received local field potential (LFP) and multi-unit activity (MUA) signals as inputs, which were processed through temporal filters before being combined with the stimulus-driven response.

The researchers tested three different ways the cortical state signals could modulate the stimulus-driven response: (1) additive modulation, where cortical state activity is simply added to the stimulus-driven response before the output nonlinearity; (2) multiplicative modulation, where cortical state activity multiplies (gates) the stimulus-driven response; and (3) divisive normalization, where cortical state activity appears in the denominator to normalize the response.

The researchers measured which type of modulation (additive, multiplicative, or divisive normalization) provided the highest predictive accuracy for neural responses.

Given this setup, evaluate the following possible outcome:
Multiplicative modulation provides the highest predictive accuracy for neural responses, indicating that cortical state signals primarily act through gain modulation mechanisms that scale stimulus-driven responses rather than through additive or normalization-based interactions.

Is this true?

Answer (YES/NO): NO